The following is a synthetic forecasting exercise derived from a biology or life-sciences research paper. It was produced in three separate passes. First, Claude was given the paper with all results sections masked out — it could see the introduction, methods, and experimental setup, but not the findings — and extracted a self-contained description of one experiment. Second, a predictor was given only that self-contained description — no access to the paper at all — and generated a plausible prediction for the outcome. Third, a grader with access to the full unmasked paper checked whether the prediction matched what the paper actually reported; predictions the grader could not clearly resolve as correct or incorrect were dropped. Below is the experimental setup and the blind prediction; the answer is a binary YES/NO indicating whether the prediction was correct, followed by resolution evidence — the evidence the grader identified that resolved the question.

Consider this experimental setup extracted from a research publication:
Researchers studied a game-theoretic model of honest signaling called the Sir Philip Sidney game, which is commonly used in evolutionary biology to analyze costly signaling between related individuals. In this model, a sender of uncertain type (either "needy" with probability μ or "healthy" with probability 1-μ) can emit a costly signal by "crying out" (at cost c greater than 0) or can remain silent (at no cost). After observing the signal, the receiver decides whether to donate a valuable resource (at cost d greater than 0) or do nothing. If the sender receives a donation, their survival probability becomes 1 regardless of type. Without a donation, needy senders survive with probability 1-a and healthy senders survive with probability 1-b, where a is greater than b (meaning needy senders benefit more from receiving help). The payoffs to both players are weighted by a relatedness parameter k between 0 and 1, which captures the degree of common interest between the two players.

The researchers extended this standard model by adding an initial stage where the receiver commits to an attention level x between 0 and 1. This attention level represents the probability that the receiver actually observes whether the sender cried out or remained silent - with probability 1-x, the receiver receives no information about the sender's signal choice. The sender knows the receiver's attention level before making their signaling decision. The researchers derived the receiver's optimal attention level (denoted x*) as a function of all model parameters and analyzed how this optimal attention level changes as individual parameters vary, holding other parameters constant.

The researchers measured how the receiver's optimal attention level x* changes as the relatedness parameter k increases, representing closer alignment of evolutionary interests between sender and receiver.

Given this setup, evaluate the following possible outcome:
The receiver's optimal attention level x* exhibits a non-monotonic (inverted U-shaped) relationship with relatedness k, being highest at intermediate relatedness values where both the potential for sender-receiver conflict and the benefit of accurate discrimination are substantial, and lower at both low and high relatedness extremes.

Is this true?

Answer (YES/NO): NO